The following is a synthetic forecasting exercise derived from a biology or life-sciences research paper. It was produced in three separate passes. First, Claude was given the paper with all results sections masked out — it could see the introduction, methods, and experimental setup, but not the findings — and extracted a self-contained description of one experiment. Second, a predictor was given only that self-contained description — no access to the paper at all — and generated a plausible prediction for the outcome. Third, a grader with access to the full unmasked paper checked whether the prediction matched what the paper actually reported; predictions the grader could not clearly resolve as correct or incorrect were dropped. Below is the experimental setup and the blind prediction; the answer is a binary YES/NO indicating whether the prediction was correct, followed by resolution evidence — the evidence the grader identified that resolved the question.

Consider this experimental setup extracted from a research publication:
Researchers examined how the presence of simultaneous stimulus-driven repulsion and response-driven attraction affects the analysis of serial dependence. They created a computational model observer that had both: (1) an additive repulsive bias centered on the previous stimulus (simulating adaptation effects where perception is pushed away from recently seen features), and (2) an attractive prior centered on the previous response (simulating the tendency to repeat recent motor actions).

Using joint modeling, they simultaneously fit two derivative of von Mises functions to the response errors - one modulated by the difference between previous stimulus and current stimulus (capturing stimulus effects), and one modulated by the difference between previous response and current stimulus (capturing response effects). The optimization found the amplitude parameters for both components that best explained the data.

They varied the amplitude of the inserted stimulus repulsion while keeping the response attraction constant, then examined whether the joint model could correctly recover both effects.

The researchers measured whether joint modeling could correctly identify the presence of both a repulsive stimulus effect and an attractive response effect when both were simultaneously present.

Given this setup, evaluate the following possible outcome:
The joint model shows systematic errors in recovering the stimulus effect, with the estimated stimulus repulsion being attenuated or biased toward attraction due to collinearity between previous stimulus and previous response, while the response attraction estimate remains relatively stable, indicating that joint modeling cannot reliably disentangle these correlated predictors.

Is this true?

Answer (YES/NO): NO